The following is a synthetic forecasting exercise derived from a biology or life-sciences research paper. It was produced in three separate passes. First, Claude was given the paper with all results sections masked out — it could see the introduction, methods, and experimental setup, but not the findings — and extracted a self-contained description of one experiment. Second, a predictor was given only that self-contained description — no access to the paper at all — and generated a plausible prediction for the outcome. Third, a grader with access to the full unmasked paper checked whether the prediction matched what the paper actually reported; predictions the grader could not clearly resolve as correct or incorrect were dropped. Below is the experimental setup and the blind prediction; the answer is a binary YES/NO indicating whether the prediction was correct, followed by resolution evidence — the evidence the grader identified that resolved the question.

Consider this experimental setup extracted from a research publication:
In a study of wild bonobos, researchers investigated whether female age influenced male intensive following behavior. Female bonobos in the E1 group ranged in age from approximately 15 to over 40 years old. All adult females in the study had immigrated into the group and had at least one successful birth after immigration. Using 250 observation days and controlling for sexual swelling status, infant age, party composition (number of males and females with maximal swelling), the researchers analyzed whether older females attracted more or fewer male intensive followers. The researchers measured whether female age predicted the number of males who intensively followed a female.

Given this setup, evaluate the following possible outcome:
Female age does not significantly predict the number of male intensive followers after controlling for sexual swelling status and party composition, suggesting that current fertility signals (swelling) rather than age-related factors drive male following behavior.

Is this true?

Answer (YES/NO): YES